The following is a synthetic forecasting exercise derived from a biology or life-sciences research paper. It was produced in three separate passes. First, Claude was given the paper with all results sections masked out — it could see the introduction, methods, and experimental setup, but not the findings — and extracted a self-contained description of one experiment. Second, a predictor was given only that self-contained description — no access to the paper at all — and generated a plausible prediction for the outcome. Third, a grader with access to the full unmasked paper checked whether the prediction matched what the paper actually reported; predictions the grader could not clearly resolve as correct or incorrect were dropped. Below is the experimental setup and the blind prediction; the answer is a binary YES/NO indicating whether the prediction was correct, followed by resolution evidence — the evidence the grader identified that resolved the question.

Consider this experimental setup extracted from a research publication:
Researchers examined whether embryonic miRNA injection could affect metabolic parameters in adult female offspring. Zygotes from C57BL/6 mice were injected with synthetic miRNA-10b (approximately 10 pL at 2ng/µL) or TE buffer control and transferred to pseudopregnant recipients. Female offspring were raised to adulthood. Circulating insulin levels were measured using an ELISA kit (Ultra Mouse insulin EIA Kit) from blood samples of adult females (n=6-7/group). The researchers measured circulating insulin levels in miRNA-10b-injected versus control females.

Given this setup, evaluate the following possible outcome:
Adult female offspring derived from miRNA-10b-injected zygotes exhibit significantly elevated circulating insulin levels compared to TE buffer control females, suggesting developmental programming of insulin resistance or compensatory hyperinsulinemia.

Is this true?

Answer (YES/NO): YES